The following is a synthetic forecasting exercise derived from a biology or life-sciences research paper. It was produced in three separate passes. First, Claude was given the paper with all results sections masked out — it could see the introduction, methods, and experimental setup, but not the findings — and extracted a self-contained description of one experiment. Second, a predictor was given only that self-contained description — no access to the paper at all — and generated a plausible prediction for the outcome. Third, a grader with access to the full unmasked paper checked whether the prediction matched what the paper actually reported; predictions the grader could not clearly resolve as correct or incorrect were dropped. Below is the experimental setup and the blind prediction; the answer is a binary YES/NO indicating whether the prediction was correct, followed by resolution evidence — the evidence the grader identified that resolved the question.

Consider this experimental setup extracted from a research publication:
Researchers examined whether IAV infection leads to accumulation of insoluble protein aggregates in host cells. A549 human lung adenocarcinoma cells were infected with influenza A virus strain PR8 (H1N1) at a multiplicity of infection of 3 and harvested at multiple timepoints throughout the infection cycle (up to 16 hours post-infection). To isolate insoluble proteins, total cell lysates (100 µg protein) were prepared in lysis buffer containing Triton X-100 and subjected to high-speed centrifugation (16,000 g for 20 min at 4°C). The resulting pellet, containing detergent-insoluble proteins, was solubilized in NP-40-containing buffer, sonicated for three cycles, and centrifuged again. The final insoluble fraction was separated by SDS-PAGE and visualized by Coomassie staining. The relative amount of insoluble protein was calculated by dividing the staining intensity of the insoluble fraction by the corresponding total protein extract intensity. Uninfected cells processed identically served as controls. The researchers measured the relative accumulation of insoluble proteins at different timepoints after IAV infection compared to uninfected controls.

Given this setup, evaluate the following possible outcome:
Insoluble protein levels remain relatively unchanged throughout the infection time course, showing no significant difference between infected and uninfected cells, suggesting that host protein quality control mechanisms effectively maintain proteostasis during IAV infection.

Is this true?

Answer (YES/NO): NO